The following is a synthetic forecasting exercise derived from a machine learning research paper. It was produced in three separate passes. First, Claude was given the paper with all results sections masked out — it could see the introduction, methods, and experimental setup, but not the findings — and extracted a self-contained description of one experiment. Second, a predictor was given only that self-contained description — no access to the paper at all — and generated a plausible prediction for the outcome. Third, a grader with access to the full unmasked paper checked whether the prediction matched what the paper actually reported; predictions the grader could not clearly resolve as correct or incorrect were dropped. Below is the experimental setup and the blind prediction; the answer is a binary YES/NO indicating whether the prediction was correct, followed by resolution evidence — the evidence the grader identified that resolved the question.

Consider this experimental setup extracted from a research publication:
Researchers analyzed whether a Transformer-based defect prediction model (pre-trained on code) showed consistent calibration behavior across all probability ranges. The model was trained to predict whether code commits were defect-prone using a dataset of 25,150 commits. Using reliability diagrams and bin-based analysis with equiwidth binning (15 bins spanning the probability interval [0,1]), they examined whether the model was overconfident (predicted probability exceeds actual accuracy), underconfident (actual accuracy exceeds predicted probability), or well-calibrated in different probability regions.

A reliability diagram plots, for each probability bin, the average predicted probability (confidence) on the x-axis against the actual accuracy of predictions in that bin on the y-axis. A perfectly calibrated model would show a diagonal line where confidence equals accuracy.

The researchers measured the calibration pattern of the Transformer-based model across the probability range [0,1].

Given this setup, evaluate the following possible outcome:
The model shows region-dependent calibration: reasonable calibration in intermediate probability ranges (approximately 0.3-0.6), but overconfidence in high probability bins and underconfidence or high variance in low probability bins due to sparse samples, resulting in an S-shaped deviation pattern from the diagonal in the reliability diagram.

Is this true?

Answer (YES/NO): NO